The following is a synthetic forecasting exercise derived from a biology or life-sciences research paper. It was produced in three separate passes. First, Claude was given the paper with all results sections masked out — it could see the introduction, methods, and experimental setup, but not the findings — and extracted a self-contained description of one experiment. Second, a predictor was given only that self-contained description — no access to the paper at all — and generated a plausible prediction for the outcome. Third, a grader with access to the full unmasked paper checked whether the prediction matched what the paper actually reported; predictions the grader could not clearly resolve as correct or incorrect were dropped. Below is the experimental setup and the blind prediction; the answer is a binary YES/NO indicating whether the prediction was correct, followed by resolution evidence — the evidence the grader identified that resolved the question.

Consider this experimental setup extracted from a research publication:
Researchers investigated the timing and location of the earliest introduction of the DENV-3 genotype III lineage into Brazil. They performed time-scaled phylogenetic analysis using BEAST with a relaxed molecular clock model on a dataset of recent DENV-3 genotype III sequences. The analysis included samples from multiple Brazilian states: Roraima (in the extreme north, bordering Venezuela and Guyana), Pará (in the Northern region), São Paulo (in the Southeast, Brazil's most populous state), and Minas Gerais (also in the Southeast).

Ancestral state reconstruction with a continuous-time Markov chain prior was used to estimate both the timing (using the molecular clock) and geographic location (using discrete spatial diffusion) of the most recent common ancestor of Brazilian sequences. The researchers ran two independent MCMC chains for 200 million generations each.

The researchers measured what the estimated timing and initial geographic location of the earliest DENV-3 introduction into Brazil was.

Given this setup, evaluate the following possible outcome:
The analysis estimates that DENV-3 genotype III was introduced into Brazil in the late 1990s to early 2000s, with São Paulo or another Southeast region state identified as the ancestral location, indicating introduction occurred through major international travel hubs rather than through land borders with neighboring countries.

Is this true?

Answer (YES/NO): NO